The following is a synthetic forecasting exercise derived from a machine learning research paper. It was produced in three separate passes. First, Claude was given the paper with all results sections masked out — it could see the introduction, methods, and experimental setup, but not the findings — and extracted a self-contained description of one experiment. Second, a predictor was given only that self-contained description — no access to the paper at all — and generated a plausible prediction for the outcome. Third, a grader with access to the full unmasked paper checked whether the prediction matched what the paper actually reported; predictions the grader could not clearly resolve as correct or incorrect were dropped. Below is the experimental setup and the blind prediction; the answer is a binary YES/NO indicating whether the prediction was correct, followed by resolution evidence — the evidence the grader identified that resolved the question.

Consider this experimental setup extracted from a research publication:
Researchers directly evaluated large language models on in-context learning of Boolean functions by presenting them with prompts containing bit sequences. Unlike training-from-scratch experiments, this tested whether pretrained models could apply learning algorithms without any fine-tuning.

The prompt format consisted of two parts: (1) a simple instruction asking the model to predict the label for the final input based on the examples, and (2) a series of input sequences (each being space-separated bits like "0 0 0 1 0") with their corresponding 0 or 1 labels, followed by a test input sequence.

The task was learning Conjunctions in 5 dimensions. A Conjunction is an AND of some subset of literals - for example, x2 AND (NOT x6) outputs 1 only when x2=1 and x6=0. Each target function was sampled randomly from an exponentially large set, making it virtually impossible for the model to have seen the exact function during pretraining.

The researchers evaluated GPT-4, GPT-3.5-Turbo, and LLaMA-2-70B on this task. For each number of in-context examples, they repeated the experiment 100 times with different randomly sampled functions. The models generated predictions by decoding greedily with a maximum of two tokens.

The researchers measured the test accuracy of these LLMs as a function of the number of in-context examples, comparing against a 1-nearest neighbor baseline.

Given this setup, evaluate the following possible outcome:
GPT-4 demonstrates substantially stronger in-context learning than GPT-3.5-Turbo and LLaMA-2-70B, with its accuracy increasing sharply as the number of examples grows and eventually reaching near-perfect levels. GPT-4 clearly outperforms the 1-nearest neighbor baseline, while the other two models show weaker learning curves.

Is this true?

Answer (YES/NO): NO